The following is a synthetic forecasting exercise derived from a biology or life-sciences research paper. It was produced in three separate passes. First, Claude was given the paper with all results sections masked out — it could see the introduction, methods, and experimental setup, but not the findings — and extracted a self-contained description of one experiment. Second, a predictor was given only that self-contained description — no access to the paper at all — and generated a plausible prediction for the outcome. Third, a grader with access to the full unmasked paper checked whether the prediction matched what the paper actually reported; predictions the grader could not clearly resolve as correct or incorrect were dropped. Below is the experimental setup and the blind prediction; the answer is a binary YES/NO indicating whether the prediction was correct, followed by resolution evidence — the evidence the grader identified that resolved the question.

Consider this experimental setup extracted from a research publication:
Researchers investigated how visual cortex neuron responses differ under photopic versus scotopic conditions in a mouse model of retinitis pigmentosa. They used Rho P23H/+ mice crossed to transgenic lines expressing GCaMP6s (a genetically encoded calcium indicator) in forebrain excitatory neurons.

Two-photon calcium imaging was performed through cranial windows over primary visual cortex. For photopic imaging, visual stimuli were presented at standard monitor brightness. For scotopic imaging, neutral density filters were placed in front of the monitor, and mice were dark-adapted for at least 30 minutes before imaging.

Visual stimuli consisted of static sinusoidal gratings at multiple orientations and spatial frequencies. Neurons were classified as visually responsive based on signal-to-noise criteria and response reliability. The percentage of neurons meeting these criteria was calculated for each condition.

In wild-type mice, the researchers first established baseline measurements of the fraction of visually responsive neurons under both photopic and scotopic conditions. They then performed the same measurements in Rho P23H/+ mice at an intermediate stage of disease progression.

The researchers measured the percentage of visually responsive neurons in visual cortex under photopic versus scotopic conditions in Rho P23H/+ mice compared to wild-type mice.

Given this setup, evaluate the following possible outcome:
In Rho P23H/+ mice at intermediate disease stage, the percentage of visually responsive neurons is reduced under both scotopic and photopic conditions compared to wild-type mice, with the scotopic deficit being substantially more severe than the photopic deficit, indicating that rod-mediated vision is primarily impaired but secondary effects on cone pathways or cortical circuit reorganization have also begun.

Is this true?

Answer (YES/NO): NO